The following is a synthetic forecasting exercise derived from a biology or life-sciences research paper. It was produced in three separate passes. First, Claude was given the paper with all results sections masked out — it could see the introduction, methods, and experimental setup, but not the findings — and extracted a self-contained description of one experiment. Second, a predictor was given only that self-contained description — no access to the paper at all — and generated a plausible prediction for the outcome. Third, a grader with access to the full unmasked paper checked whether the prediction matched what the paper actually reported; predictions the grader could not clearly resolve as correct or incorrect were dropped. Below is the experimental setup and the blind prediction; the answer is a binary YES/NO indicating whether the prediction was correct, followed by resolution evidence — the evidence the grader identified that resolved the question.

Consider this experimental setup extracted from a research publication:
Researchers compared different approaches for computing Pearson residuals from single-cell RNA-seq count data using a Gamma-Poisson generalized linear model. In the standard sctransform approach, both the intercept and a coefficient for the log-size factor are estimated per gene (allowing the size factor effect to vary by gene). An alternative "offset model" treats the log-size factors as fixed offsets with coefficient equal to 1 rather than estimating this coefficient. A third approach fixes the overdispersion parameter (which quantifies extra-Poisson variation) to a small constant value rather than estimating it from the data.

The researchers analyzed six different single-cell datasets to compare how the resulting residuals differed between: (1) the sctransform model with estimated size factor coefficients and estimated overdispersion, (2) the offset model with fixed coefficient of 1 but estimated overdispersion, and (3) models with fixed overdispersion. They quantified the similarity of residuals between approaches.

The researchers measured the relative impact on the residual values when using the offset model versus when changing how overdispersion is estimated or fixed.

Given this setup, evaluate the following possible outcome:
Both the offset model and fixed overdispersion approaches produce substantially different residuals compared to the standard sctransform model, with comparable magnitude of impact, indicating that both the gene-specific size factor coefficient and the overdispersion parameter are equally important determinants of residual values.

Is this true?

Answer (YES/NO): NO